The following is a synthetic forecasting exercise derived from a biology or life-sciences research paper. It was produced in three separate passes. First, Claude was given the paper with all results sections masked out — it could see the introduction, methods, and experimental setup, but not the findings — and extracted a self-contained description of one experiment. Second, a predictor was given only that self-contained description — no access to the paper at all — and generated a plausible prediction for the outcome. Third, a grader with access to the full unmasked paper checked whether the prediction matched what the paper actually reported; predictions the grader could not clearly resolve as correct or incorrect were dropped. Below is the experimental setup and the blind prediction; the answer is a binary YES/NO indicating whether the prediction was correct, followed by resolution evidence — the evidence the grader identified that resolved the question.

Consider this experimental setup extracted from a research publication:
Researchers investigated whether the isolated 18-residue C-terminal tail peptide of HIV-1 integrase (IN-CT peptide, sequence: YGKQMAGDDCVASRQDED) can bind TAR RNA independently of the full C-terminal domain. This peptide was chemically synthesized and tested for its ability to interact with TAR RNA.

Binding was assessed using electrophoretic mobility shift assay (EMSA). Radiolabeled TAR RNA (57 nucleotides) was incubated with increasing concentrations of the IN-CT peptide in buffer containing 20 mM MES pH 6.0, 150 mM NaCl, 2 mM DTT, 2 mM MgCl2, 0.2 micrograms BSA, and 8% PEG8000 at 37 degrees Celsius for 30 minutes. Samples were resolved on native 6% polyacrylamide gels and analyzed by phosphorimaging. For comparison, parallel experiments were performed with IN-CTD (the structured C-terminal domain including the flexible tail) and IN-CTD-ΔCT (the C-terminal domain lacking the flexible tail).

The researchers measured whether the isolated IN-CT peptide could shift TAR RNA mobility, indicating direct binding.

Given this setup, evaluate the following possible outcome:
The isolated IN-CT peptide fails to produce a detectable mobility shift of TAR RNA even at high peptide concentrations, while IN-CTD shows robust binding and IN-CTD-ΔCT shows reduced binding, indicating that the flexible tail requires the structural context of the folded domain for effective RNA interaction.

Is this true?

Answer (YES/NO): YES